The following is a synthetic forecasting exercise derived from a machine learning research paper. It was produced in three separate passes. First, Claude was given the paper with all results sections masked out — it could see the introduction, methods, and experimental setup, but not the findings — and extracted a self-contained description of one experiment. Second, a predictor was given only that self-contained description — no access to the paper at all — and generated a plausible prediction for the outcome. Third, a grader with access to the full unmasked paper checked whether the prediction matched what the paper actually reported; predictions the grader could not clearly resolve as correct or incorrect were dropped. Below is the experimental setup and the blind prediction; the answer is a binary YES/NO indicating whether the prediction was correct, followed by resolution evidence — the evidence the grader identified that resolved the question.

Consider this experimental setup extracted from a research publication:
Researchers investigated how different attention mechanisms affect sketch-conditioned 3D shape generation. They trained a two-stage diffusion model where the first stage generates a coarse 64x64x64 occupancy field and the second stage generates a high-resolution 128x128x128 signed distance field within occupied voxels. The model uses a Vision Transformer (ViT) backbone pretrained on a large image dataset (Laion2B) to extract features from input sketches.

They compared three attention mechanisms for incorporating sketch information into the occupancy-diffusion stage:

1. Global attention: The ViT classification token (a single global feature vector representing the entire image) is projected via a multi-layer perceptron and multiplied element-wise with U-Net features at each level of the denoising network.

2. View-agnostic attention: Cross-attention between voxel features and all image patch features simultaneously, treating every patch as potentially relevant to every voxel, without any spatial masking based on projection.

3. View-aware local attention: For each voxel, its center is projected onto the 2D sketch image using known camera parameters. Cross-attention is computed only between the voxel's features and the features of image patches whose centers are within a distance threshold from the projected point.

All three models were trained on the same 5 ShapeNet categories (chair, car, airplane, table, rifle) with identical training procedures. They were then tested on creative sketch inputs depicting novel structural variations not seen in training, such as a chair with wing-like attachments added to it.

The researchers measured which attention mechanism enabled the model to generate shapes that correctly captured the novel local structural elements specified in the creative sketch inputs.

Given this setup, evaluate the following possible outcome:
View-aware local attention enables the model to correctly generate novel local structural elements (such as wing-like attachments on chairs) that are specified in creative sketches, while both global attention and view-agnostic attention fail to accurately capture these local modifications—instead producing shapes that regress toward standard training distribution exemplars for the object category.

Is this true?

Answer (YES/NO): NO